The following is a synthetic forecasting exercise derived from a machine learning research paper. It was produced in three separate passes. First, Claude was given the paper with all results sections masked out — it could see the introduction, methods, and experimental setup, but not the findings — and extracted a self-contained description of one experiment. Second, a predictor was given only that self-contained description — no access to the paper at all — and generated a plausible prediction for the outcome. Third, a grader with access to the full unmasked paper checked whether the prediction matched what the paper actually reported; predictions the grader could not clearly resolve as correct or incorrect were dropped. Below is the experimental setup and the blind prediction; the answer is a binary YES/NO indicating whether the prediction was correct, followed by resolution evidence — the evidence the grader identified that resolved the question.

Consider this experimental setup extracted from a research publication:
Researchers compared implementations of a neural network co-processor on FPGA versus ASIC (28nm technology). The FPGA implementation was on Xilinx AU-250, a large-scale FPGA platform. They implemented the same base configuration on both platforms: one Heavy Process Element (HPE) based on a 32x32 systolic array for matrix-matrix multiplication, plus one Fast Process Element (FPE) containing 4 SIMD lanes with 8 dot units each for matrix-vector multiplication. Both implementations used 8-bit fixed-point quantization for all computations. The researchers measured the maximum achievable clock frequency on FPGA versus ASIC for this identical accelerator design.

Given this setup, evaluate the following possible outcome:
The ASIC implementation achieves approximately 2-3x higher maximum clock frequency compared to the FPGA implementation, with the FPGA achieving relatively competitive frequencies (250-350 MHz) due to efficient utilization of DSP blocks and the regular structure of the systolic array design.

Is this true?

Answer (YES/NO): YES